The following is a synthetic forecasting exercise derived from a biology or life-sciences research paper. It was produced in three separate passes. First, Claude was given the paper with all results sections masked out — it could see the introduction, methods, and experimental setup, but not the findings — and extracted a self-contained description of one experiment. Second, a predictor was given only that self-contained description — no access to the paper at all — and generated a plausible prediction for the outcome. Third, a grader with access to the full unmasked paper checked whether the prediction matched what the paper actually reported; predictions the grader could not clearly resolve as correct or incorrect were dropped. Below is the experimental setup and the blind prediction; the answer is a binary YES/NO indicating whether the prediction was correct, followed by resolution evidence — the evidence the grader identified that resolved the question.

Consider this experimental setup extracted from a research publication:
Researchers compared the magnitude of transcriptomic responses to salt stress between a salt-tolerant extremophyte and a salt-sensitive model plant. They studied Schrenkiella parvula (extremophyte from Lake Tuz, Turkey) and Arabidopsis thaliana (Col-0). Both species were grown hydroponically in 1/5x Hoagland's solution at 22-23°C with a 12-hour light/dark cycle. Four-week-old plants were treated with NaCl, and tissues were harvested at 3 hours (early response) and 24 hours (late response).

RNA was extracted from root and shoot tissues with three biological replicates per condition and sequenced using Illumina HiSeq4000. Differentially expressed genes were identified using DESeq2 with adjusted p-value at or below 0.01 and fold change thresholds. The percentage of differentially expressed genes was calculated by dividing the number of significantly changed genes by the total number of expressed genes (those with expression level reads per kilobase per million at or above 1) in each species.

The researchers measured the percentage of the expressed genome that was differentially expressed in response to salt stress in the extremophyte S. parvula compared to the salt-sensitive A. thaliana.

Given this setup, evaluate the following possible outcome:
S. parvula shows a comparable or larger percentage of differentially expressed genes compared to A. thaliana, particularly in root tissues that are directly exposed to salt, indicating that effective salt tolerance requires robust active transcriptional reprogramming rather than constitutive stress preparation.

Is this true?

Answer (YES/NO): NO